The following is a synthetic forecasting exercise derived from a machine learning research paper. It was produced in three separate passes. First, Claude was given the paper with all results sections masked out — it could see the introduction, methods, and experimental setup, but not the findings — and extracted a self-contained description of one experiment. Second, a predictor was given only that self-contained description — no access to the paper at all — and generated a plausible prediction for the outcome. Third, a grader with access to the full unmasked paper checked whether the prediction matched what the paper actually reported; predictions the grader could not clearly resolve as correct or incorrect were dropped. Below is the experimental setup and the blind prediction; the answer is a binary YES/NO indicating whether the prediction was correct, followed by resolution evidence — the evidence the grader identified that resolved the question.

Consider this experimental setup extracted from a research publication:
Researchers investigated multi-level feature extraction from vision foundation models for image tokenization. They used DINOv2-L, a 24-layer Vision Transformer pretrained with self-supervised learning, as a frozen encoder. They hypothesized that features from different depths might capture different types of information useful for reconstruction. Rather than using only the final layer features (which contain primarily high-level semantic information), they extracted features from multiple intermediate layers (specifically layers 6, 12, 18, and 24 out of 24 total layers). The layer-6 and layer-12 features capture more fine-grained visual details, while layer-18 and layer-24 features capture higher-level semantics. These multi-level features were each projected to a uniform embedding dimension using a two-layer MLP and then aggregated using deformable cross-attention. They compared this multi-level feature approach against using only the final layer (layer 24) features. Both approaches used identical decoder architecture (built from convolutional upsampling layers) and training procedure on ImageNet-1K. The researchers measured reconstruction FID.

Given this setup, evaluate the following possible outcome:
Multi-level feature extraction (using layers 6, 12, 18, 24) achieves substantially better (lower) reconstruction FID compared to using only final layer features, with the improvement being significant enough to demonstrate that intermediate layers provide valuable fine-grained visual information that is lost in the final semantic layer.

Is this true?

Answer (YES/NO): YES